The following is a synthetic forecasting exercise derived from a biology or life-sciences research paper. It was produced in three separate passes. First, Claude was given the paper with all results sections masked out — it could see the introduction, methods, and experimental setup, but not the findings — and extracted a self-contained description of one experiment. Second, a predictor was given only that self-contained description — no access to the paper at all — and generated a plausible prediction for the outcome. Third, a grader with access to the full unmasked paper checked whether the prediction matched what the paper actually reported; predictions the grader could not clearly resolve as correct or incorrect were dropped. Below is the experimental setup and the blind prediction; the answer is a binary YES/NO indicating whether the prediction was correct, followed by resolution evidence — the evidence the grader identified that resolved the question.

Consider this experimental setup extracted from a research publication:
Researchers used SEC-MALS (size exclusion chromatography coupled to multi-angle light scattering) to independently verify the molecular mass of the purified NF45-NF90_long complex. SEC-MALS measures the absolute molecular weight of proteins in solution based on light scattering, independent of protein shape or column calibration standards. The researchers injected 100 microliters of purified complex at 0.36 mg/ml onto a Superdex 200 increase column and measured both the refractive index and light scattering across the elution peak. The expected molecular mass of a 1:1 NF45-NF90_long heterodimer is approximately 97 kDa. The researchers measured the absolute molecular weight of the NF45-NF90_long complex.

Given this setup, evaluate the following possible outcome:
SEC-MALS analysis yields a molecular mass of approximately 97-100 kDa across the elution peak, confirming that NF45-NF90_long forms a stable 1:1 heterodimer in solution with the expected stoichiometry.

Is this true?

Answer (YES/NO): NO